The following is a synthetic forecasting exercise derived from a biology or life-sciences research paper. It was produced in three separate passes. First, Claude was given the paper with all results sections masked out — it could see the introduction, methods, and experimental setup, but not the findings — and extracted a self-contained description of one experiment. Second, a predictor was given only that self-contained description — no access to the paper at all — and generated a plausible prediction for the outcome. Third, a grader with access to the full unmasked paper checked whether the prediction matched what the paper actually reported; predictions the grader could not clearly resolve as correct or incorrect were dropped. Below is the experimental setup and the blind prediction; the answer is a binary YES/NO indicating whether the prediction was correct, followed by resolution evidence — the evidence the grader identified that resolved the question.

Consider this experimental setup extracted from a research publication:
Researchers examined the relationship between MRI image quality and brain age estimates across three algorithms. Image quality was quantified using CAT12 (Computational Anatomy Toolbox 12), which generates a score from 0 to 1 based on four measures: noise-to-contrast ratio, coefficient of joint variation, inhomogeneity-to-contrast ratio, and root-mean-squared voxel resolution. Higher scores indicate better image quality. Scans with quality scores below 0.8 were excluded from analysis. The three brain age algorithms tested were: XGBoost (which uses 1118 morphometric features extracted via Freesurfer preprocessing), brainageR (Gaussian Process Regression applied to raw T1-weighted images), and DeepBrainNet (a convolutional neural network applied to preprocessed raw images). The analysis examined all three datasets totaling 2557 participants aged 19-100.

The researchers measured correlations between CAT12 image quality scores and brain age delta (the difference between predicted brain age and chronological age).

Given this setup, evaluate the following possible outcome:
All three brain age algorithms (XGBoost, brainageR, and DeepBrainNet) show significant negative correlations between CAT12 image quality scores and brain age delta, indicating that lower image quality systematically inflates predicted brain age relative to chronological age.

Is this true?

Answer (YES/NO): NO